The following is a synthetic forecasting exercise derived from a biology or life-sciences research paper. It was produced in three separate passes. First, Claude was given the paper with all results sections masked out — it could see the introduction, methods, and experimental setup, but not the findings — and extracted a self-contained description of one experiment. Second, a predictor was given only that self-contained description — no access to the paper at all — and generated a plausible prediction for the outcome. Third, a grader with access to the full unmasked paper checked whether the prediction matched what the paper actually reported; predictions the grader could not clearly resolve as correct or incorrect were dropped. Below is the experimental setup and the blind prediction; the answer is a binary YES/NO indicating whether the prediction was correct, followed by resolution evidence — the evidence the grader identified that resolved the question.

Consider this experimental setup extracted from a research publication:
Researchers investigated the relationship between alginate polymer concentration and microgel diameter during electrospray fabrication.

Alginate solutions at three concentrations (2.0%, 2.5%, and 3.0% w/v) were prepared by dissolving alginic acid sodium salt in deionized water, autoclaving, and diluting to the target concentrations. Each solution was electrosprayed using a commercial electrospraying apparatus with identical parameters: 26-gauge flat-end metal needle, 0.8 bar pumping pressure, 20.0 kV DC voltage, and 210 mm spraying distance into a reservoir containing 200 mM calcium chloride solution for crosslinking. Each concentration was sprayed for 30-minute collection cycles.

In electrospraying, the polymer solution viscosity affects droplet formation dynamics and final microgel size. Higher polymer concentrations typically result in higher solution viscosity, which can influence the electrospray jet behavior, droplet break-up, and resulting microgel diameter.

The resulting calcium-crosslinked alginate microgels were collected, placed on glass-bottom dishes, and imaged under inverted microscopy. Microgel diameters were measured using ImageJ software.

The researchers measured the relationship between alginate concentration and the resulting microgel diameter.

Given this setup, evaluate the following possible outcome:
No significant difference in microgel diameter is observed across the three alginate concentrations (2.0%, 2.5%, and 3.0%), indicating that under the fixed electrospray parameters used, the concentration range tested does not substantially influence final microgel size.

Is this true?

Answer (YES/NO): NO